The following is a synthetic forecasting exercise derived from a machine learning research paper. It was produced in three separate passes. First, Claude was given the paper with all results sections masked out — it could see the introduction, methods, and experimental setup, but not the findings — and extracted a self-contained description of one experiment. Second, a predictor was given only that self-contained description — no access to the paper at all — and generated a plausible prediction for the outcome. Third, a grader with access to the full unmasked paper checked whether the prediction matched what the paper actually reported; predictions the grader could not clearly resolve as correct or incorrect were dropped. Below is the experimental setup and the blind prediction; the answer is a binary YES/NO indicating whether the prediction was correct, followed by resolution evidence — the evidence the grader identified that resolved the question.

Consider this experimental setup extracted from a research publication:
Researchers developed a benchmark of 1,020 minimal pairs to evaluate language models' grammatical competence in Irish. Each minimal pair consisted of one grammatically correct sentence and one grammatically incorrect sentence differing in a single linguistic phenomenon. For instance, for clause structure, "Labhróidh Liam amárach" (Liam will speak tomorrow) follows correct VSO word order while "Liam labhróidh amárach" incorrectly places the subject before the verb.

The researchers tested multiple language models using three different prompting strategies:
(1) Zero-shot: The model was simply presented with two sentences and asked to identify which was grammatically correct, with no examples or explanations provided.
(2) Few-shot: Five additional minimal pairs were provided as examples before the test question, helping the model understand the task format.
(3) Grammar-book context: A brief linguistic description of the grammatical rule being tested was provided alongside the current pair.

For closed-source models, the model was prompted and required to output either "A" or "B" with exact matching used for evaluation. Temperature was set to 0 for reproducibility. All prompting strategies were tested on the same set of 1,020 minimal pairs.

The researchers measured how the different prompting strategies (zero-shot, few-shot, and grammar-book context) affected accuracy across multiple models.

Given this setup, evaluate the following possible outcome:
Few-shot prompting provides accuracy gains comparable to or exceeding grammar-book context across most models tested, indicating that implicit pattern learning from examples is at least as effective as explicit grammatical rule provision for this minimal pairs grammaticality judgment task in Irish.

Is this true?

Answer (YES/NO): YES